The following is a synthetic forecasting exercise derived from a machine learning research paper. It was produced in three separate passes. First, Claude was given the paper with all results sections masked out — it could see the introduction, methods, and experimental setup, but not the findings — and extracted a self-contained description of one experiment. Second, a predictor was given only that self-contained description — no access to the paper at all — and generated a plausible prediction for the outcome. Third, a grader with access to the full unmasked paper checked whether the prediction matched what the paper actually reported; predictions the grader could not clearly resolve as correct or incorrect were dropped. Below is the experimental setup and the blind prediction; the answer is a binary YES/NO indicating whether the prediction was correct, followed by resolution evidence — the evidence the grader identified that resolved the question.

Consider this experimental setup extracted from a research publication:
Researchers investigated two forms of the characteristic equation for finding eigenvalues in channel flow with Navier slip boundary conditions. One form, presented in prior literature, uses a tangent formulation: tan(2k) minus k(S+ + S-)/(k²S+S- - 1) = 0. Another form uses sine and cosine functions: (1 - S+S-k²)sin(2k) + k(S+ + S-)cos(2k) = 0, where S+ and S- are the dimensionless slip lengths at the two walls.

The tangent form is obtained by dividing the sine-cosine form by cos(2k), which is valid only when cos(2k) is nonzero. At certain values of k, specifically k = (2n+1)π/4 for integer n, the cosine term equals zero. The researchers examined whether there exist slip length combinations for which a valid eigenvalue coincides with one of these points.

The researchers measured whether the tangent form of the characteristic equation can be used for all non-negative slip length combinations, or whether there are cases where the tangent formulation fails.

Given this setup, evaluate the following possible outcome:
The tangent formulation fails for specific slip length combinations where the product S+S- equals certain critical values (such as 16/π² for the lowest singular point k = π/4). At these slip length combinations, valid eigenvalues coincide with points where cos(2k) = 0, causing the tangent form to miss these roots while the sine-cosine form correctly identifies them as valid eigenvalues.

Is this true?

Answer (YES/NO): YES